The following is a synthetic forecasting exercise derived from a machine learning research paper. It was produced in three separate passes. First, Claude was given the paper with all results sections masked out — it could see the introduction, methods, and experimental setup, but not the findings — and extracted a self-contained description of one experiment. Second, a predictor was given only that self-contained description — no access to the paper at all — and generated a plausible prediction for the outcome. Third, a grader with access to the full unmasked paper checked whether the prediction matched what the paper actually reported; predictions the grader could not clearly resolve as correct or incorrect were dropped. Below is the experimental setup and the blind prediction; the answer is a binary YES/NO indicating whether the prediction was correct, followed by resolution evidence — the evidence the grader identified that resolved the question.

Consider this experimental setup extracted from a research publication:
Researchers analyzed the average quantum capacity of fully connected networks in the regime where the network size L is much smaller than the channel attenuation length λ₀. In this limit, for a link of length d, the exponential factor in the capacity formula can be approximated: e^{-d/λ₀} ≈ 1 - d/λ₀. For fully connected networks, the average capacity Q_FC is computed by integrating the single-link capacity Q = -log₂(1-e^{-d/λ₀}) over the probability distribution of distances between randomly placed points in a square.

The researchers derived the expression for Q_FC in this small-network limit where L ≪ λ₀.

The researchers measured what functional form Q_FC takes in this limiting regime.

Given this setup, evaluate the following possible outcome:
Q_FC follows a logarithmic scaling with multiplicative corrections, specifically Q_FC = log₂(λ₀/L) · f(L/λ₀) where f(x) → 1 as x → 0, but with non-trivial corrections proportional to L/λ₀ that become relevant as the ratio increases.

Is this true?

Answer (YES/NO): NO